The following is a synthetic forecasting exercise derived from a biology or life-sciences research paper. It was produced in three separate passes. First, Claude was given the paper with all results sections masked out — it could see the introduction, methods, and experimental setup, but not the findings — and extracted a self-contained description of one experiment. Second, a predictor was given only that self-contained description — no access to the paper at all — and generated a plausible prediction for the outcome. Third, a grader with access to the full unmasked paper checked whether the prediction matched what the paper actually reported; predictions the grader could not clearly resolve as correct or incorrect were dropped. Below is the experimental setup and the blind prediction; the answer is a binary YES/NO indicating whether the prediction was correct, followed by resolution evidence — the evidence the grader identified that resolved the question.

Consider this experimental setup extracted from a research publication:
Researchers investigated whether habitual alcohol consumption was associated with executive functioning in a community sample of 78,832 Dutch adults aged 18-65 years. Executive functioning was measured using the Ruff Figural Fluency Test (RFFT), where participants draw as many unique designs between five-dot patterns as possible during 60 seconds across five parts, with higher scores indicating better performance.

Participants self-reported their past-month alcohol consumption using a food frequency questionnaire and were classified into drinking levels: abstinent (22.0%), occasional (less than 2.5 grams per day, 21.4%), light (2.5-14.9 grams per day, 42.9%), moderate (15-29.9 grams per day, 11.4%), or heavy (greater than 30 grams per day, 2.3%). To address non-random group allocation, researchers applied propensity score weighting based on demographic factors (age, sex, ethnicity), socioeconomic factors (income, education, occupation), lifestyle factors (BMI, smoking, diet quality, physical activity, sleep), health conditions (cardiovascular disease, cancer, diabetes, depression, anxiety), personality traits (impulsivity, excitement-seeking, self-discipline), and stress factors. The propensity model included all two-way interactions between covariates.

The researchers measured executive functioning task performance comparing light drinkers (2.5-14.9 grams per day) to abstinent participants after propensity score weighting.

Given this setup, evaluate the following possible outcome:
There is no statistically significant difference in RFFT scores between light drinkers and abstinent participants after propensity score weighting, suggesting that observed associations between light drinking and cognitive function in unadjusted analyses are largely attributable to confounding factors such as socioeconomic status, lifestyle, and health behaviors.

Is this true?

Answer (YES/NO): NO